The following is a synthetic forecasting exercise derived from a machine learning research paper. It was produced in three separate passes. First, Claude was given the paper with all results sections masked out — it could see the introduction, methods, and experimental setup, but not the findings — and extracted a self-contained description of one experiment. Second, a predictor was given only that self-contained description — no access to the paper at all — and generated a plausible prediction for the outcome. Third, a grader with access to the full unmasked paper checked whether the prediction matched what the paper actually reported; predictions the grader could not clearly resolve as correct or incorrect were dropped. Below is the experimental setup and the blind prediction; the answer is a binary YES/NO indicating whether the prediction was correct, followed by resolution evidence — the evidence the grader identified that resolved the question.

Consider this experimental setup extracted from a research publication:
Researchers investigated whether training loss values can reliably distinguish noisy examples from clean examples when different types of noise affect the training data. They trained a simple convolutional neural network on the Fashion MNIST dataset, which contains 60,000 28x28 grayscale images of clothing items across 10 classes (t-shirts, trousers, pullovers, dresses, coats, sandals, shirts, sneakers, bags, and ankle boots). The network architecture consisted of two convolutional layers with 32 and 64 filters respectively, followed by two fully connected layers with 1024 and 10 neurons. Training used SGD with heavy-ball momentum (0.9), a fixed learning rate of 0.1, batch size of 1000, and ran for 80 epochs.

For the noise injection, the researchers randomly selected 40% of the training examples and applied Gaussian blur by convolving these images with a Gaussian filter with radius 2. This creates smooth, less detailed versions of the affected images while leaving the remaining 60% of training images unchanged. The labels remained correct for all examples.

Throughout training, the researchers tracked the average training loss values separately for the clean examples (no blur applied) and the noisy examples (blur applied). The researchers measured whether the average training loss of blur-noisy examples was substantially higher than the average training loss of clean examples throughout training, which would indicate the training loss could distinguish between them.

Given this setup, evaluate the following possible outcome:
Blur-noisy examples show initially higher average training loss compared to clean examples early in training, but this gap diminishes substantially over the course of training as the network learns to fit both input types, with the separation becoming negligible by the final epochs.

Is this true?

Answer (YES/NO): NO